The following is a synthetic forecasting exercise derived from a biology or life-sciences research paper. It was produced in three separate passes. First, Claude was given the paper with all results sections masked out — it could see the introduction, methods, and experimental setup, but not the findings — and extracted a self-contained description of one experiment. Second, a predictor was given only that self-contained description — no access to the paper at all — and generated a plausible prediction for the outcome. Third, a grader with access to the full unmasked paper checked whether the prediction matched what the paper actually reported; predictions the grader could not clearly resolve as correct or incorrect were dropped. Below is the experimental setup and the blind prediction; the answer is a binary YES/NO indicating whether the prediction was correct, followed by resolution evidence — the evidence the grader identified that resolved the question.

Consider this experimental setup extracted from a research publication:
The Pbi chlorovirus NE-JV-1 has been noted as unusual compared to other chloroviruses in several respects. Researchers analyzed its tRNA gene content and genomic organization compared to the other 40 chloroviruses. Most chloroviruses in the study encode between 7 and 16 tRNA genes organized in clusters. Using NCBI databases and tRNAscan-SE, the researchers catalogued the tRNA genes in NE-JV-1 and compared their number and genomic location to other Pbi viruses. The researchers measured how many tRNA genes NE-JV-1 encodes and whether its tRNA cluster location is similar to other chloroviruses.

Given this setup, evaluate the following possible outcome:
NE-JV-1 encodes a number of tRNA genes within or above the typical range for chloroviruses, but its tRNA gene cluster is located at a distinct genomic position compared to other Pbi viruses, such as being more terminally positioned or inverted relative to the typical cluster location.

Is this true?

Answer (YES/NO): NO